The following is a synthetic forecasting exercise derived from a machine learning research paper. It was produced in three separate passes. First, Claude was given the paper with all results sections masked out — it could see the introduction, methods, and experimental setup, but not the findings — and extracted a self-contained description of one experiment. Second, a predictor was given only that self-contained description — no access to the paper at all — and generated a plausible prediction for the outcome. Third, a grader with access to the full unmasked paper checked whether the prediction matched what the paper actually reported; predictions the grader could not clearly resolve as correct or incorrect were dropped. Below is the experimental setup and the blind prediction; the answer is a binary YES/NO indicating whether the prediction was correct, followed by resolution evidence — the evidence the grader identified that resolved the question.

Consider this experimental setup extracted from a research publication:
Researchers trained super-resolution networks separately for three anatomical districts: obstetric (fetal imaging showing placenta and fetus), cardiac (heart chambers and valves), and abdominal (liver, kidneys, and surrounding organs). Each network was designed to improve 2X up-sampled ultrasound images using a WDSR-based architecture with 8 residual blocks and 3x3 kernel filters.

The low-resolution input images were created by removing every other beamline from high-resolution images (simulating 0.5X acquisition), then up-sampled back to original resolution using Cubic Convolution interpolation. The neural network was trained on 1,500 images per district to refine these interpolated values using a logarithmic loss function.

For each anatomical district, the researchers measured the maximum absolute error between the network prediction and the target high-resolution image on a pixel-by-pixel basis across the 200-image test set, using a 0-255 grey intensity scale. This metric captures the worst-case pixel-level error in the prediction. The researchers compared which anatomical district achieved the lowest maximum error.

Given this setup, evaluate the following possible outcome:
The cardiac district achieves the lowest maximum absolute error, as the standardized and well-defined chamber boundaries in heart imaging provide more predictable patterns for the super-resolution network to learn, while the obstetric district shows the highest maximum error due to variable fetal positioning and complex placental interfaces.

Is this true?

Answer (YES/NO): NO